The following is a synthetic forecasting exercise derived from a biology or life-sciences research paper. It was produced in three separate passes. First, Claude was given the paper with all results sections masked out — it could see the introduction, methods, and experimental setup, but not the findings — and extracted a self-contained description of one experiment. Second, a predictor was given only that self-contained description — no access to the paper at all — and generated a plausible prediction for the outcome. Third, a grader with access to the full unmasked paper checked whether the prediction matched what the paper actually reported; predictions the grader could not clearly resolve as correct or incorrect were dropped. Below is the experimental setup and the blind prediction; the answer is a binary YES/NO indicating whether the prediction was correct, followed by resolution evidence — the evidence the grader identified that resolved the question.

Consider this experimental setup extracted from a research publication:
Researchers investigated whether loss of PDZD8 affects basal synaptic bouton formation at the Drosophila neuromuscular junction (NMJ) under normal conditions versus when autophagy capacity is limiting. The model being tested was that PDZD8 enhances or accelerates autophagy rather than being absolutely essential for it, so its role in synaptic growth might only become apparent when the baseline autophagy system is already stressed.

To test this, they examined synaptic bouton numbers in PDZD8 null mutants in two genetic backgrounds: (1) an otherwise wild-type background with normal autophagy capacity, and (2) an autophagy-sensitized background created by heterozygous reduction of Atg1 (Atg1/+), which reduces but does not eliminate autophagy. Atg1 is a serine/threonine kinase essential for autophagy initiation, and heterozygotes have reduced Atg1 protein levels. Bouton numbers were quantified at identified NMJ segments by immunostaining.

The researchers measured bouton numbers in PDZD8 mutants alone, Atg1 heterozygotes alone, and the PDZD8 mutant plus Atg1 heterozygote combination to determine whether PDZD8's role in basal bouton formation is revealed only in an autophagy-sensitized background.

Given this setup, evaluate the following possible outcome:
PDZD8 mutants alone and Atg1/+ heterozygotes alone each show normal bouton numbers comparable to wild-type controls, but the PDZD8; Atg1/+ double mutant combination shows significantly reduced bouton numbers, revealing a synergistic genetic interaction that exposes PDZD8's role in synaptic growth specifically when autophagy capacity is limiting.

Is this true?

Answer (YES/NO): YES